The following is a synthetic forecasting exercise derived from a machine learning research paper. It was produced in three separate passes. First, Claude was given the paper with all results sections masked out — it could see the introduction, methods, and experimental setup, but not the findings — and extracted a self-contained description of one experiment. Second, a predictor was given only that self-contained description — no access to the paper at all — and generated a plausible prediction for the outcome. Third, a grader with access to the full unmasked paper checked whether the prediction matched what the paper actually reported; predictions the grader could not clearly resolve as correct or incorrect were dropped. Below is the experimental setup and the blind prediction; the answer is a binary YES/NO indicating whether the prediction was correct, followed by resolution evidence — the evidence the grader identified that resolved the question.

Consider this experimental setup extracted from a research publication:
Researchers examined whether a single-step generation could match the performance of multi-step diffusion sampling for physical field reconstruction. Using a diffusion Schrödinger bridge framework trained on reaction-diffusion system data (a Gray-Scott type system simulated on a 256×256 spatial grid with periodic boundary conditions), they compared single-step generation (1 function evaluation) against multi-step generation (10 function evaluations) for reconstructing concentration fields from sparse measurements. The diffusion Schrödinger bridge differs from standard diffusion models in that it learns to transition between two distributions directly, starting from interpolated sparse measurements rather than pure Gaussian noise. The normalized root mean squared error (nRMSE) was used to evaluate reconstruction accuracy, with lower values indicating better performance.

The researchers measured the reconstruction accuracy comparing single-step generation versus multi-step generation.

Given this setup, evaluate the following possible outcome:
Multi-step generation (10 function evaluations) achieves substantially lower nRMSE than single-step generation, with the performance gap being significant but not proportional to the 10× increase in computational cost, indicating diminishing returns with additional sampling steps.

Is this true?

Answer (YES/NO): NO